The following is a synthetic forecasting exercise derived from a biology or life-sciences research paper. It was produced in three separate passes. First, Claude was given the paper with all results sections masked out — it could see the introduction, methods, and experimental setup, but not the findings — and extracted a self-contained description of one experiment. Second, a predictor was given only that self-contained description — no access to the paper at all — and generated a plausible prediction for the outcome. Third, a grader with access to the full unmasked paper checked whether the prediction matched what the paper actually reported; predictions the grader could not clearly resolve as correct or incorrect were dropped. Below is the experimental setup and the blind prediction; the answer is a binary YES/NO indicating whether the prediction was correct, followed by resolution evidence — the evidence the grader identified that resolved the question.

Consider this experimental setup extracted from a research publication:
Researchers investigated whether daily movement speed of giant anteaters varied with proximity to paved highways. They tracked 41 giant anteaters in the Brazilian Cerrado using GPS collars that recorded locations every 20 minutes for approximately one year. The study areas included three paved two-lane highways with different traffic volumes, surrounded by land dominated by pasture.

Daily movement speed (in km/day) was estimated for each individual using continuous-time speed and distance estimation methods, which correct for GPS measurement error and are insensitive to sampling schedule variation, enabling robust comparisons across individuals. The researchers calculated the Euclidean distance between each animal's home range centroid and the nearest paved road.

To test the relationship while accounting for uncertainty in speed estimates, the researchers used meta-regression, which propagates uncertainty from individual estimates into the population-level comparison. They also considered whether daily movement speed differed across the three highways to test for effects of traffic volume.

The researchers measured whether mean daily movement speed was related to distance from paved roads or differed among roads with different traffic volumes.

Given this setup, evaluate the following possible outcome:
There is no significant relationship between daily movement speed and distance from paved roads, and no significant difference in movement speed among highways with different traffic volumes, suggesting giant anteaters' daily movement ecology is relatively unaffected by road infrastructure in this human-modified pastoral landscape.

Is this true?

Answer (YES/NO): YES